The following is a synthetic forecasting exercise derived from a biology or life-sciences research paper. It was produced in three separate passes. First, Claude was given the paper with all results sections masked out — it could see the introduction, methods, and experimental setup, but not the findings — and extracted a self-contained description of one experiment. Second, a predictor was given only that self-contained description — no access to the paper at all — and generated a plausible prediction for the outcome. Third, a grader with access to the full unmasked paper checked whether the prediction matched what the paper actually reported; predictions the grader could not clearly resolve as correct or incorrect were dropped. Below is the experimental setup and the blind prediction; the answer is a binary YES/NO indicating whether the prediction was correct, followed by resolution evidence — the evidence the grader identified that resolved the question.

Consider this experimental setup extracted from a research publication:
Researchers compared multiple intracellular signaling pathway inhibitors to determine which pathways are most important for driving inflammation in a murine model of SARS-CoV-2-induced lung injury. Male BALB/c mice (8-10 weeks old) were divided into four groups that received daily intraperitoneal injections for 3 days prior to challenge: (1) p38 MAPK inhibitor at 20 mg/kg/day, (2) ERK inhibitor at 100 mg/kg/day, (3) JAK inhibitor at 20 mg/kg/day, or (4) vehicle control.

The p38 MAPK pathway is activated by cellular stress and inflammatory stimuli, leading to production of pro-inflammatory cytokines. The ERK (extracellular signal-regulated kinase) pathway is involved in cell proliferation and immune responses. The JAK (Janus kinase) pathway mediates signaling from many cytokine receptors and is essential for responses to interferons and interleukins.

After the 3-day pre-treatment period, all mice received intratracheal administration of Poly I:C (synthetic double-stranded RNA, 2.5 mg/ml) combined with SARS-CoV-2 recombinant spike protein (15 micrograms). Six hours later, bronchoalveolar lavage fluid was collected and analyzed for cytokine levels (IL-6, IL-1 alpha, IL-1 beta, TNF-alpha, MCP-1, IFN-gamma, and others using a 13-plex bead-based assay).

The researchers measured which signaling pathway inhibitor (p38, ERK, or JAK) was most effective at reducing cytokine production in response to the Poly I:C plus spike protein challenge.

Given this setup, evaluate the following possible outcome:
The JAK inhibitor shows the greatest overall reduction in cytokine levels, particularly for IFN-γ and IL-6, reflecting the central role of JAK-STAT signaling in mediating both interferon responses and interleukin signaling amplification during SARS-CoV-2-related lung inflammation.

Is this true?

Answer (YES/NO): NO